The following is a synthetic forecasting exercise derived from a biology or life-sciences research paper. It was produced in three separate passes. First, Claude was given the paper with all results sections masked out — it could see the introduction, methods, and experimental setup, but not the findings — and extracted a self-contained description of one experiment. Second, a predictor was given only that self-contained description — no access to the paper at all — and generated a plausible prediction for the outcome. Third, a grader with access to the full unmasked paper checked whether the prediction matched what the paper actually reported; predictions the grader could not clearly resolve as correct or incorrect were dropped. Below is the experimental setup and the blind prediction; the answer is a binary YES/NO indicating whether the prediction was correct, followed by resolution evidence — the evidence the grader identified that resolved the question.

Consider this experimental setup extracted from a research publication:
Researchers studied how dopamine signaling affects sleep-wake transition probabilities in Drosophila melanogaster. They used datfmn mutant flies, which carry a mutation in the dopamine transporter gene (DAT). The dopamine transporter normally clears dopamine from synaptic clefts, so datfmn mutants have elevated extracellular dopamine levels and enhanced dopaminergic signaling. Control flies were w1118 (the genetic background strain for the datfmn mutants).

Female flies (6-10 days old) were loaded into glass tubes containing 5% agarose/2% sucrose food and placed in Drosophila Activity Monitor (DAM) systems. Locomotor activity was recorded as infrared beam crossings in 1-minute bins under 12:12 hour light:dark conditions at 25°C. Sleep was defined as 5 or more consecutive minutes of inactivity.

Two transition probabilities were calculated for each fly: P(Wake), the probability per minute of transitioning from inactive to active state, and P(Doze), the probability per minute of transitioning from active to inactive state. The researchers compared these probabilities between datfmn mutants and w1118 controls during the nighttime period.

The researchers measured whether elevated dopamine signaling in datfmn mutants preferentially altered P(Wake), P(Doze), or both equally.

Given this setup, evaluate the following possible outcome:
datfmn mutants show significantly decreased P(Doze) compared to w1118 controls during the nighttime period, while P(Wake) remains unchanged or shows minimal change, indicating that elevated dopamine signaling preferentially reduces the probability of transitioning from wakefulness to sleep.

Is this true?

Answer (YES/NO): NO